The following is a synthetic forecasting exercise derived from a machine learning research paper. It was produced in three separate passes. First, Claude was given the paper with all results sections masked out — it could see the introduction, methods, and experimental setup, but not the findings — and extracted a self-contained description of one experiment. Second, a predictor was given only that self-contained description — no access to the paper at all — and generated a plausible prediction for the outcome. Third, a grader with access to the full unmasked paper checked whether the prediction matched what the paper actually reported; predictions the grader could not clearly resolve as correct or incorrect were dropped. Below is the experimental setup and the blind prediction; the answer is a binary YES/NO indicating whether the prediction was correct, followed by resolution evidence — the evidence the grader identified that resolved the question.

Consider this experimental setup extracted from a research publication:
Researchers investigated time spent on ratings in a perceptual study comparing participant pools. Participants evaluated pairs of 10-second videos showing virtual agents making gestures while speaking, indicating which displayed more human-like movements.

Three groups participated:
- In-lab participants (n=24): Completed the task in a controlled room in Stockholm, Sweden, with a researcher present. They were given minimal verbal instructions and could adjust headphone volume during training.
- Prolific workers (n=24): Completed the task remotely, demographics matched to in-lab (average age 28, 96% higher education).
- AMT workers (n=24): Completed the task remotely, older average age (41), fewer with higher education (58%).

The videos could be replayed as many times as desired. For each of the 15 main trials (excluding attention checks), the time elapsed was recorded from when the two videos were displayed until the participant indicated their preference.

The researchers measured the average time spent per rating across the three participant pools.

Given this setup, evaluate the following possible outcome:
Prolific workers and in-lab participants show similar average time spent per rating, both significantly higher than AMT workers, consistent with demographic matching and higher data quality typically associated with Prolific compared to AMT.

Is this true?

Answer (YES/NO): NO